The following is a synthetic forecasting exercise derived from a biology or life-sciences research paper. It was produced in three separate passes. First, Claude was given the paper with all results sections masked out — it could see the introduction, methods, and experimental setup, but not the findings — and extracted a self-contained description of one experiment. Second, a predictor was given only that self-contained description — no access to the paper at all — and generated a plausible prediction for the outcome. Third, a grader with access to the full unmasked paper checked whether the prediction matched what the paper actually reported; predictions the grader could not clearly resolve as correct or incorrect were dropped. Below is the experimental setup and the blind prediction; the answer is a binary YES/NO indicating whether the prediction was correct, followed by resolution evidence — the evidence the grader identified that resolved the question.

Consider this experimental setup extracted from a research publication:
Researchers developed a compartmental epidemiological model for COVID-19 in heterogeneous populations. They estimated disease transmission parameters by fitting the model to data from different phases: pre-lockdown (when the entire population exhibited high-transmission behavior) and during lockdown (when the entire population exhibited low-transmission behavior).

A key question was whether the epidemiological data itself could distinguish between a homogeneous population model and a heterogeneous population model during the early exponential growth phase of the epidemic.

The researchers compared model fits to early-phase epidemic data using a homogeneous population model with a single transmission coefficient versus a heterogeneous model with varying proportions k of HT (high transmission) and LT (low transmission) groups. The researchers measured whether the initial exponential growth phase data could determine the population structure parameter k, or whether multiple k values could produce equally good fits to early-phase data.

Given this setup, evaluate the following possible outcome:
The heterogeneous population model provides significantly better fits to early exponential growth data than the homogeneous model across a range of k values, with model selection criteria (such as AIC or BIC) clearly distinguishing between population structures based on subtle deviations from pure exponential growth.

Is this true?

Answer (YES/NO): NO